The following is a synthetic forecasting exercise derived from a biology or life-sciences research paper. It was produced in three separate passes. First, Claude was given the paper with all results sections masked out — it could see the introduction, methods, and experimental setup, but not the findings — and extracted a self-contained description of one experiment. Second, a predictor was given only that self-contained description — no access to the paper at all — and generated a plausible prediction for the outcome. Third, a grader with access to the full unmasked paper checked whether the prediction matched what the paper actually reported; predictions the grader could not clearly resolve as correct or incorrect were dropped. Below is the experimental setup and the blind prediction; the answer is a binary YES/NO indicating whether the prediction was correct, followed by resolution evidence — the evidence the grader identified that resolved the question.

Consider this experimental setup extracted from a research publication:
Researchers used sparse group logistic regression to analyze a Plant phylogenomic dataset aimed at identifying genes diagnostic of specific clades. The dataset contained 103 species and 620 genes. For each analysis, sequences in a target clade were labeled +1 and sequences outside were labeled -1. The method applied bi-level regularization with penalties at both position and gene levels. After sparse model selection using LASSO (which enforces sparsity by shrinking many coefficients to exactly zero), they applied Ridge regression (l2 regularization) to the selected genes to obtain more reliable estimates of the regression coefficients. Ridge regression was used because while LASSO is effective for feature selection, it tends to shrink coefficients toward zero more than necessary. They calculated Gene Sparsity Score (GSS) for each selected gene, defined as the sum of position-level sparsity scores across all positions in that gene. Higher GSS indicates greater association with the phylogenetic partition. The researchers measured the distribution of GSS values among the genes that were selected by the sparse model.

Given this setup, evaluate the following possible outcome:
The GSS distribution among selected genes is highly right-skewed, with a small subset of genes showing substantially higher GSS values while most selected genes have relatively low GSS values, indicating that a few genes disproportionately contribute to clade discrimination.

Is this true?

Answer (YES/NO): YES